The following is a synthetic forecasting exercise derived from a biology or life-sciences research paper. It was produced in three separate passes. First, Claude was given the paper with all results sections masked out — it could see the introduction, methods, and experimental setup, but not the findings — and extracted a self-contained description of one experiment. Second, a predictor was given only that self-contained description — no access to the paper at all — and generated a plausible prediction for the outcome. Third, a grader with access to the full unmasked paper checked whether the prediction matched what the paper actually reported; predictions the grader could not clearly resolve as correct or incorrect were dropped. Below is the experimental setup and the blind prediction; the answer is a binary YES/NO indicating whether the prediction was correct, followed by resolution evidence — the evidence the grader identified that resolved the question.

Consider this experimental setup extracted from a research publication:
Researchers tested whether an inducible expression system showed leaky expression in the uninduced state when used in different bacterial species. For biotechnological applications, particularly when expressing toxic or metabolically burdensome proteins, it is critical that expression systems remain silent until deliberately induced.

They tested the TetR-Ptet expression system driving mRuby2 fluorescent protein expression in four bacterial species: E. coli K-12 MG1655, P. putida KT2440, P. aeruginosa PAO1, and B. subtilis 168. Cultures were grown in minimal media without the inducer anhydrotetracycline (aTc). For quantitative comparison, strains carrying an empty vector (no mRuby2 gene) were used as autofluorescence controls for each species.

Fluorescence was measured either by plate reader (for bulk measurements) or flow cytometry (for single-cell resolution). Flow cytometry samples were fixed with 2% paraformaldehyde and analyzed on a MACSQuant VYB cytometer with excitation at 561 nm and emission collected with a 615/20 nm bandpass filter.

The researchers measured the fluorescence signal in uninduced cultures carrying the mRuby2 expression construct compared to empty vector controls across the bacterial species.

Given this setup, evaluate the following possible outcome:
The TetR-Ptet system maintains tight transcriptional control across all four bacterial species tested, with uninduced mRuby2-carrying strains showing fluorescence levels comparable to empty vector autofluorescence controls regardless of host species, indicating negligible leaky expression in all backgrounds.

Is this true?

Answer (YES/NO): YES